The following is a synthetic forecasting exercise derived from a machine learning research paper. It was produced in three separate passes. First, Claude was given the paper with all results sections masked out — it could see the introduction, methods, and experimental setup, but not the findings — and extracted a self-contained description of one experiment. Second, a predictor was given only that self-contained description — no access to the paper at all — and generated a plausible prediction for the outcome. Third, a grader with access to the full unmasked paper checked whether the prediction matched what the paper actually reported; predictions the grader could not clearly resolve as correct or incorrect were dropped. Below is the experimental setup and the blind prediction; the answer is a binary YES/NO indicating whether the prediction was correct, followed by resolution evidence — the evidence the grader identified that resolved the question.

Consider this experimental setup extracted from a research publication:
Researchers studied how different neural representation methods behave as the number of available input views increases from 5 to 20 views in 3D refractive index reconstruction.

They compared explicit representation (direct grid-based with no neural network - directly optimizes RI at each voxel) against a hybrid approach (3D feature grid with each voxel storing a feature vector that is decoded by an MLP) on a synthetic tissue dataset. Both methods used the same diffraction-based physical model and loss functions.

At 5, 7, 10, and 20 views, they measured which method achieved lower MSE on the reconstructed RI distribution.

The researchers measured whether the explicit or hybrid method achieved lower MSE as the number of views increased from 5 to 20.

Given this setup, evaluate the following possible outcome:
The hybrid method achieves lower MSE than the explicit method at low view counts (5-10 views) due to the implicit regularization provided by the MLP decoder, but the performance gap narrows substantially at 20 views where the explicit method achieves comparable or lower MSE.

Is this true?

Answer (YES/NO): NO